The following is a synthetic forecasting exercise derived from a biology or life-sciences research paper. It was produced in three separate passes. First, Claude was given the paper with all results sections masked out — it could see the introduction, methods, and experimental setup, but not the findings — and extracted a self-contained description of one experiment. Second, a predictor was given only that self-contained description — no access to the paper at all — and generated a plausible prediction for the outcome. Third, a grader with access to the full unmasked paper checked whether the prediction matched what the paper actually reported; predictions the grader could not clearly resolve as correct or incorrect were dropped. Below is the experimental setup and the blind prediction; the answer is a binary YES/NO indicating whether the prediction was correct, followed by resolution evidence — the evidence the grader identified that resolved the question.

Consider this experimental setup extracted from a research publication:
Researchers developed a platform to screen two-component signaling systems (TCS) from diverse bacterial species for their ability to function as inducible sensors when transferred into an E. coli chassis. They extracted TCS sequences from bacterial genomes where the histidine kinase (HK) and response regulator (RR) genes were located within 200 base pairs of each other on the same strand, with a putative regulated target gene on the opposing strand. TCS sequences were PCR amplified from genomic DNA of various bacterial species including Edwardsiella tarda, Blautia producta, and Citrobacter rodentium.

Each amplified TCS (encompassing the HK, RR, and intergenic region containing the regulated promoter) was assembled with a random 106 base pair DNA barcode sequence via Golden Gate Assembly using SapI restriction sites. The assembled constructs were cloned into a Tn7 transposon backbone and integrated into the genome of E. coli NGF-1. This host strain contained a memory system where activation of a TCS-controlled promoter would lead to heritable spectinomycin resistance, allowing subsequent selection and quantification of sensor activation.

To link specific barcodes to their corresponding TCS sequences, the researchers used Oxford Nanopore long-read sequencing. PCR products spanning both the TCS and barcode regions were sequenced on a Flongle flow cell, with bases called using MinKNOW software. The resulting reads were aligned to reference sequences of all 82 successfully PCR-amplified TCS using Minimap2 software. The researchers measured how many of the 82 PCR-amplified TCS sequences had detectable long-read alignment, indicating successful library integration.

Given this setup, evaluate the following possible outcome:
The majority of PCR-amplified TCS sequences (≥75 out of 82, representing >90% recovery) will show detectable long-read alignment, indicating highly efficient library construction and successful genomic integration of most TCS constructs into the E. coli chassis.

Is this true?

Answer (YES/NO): NO